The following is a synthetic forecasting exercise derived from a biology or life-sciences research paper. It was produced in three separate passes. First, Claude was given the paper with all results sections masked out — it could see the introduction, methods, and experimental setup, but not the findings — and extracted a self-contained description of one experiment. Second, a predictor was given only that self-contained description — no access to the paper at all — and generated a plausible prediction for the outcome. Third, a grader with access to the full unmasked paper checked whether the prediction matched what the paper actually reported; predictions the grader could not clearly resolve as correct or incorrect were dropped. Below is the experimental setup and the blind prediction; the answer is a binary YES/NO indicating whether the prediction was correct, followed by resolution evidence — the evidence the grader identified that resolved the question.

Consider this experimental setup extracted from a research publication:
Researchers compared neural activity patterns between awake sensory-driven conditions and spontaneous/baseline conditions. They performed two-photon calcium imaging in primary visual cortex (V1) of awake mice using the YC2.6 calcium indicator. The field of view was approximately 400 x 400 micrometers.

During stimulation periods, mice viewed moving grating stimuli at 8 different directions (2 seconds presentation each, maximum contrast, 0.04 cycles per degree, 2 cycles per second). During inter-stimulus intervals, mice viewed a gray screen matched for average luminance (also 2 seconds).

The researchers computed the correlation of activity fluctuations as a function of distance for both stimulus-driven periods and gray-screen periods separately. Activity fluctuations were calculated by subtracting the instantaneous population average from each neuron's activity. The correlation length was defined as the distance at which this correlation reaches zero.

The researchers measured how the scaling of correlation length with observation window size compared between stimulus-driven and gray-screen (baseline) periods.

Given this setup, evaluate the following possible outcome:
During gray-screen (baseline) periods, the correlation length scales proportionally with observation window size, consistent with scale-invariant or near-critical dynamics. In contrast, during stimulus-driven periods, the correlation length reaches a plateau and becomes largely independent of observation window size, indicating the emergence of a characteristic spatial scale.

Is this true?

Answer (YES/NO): NO